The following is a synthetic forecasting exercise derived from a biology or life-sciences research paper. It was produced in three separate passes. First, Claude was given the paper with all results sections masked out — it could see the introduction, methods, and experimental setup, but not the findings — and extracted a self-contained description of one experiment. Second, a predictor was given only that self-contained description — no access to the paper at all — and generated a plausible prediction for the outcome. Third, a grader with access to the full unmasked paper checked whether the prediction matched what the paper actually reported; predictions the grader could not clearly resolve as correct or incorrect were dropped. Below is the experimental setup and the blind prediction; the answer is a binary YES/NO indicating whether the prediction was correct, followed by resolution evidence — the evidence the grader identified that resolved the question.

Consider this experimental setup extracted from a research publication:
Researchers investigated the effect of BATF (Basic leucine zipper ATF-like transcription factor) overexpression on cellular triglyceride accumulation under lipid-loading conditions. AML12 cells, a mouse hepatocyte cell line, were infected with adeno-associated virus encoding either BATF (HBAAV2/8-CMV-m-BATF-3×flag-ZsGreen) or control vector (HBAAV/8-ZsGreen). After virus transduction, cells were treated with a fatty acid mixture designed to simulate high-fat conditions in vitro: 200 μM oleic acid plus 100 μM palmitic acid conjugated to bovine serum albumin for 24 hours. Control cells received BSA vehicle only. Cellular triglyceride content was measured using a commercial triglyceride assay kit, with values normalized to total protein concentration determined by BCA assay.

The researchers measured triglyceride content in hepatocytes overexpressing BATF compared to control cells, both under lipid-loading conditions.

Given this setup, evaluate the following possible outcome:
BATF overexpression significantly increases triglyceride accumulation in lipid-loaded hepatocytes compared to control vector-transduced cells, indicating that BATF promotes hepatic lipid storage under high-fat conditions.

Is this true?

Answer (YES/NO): NO